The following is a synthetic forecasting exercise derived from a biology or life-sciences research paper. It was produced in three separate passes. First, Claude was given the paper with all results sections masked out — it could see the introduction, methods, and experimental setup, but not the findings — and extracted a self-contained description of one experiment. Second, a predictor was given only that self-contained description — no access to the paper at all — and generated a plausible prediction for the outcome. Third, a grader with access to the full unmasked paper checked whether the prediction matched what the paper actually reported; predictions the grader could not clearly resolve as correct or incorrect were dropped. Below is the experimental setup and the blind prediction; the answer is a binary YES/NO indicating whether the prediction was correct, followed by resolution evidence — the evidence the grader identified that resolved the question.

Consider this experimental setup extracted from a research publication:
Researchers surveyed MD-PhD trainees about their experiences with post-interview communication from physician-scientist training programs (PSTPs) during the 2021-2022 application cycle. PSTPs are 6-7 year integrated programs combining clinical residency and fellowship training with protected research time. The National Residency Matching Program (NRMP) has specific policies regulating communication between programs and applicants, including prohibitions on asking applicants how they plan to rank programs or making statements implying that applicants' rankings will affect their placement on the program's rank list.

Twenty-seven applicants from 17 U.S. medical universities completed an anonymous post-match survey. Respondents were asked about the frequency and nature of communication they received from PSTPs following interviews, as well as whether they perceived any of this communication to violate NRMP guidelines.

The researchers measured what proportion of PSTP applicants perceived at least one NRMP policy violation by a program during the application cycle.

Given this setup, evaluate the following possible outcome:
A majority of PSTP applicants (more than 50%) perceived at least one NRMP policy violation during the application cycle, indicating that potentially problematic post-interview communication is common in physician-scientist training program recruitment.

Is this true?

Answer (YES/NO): NO